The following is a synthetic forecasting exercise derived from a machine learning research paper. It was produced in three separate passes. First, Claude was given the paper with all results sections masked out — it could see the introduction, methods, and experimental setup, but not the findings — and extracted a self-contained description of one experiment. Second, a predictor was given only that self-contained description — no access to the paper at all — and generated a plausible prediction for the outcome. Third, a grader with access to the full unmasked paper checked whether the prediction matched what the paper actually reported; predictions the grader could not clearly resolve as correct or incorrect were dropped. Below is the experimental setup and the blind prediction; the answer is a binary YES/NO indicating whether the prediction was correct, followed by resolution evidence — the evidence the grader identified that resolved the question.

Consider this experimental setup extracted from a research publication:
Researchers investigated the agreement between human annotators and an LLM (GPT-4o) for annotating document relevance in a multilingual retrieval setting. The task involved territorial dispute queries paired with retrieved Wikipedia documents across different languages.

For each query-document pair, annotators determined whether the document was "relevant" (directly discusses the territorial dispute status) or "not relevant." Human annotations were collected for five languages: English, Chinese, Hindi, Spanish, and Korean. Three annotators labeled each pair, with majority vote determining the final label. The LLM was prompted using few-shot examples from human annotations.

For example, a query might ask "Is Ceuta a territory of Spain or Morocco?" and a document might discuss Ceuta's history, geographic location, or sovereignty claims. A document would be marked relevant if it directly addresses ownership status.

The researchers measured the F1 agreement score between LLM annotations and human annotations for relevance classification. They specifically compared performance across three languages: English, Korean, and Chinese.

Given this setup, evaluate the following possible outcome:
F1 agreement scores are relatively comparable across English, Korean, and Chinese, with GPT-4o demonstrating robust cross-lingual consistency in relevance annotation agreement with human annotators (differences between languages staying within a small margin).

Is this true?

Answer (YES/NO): NO